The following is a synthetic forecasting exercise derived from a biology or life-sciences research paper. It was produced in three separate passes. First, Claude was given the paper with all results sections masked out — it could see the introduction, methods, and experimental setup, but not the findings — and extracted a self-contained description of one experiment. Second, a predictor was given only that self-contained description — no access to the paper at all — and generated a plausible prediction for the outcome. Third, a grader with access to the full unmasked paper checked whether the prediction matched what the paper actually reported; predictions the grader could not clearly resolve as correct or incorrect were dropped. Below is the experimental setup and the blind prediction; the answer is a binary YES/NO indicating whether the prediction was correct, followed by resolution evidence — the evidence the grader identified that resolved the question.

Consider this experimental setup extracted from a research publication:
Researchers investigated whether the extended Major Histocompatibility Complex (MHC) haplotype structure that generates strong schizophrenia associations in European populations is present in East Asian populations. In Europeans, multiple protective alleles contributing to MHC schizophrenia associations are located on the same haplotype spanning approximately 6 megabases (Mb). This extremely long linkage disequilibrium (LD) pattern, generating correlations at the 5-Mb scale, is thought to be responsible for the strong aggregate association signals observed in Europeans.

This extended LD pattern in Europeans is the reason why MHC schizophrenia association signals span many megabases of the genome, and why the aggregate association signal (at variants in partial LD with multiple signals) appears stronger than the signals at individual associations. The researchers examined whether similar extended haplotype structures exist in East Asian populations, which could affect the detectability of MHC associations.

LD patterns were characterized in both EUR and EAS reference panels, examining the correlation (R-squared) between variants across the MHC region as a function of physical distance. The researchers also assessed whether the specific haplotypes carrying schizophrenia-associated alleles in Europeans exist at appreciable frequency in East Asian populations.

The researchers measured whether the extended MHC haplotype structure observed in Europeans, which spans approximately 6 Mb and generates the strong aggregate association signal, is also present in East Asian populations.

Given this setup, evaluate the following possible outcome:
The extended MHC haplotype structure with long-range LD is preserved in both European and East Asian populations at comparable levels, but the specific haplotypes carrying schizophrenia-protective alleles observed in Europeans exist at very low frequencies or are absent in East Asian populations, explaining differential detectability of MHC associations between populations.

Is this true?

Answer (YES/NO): NO